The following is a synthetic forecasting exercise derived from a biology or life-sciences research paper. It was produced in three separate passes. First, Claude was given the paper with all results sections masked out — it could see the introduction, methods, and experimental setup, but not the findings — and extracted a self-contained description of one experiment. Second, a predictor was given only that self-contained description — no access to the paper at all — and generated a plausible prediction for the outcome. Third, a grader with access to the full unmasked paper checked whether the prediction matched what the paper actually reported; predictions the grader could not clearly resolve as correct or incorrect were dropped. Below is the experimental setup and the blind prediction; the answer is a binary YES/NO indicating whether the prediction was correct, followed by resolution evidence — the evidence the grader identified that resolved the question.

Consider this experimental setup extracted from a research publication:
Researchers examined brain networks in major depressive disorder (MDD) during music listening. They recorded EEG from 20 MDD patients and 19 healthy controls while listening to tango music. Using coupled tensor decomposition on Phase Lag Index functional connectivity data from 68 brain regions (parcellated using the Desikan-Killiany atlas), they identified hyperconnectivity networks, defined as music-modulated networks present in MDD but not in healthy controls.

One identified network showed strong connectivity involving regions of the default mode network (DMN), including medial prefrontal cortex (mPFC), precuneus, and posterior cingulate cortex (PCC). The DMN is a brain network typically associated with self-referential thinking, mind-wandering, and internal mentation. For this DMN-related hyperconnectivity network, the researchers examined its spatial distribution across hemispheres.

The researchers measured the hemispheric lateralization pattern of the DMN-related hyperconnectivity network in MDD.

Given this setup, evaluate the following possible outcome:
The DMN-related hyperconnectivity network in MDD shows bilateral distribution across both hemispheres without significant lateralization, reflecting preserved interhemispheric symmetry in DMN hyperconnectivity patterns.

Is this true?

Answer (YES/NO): NO